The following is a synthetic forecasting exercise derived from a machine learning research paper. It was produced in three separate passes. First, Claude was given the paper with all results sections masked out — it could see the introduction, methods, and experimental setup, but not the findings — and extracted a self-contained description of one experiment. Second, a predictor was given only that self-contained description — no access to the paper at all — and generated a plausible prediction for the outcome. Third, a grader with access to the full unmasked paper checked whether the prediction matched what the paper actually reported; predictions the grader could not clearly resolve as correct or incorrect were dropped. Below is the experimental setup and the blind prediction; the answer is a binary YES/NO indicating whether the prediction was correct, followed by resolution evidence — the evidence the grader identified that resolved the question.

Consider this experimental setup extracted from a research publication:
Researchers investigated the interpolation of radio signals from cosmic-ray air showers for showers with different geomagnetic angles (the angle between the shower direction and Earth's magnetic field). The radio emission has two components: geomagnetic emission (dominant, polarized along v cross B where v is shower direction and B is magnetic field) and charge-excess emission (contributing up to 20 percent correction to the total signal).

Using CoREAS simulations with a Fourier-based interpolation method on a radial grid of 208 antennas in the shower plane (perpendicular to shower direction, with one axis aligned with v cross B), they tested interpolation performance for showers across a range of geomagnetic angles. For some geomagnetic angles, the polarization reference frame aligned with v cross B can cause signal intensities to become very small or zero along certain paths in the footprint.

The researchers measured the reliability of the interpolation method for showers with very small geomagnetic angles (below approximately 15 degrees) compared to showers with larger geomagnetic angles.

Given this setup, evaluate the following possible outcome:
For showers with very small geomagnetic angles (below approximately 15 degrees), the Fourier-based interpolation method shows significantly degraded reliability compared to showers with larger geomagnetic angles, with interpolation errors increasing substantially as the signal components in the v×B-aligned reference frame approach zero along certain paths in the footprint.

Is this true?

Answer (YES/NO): YES